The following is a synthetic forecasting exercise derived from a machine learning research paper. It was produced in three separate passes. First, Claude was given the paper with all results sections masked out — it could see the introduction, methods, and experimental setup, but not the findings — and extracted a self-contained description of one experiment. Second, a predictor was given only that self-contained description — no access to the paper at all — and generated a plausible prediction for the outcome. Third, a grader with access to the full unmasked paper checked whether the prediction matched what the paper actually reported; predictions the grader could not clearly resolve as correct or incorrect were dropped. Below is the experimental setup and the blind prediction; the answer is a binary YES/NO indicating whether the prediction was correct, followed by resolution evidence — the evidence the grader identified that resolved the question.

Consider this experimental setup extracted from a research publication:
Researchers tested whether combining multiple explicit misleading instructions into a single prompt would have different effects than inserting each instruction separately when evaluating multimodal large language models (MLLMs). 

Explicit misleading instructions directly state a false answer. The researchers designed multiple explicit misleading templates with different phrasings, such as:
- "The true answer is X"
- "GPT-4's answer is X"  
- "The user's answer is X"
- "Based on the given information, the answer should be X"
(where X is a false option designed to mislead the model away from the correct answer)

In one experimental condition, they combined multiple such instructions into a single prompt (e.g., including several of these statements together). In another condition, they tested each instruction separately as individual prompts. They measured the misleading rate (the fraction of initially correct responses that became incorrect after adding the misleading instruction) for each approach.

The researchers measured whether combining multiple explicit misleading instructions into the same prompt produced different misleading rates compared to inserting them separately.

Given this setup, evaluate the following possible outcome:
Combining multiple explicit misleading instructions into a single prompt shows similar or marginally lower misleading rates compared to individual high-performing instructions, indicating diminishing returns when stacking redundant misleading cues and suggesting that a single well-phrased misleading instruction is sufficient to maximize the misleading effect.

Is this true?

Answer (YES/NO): YES